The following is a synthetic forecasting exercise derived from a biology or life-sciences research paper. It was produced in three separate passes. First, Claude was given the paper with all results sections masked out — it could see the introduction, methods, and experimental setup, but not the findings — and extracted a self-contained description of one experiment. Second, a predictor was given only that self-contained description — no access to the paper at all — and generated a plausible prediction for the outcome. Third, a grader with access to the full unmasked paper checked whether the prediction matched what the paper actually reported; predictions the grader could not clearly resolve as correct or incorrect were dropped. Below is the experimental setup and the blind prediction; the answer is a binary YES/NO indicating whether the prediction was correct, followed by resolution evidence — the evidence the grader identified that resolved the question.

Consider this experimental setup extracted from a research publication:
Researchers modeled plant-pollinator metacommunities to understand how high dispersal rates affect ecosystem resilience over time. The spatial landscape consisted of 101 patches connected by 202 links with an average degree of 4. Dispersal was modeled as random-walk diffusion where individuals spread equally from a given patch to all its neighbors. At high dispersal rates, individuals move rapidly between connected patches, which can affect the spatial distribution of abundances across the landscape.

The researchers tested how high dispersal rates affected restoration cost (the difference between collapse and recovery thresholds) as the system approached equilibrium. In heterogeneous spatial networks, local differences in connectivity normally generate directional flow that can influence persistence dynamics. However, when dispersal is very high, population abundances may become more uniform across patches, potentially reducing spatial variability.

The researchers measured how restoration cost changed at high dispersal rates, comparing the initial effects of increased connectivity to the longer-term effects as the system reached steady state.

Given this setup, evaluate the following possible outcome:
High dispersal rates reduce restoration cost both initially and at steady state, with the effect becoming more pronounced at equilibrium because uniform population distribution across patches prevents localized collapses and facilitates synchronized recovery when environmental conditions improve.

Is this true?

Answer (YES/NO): NO